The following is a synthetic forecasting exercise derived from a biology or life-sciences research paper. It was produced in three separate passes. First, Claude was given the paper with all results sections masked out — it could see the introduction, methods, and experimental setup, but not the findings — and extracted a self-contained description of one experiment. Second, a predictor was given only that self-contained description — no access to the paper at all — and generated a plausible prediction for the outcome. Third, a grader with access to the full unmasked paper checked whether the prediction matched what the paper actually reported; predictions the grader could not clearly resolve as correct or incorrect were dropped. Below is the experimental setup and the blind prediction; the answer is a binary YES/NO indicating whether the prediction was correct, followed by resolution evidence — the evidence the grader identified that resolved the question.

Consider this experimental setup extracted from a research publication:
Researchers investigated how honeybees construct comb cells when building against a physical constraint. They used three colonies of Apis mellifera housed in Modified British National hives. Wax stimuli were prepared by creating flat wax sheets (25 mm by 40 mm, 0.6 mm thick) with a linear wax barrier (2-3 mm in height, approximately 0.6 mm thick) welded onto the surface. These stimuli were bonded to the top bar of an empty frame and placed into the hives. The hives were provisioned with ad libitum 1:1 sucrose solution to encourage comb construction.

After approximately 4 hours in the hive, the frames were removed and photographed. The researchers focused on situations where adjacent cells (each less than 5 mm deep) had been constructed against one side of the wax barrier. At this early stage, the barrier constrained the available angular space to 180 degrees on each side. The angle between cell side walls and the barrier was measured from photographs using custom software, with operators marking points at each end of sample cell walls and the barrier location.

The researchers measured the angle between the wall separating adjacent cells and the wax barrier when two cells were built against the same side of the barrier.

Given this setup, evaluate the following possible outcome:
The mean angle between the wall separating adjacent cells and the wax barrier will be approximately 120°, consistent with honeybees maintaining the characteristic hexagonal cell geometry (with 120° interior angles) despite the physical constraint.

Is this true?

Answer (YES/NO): NO